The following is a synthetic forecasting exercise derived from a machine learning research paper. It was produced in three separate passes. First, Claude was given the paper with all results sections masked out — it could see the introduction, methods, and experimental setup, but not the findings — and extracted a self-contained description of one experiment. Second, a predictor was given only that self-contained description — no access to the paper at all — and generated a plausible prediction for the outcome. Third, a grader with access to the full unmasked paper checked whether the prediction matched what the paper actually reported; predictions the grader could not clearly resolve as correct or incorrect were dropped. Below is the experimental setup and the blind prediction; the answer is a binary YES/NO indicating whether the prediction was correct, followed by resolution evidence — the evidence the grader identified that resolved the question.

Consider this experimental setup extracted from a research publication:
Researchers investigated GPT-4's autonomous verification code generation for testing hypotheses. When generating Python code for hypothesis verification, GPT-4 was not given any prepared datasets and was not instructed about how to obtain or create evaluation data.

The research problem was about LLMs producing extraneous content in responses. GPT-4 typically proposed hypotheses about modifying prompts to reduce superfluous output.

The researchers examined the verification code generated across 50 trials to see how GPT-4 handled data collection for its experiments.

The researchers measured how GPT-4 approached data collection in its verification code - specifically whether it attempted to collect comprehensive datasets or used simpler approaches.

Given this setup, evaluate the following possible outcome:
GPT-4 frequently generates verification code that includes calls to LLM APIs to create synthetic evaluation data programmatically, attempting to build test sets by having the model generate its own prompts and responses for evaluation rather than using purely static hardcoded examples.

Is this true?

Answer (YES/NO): NO